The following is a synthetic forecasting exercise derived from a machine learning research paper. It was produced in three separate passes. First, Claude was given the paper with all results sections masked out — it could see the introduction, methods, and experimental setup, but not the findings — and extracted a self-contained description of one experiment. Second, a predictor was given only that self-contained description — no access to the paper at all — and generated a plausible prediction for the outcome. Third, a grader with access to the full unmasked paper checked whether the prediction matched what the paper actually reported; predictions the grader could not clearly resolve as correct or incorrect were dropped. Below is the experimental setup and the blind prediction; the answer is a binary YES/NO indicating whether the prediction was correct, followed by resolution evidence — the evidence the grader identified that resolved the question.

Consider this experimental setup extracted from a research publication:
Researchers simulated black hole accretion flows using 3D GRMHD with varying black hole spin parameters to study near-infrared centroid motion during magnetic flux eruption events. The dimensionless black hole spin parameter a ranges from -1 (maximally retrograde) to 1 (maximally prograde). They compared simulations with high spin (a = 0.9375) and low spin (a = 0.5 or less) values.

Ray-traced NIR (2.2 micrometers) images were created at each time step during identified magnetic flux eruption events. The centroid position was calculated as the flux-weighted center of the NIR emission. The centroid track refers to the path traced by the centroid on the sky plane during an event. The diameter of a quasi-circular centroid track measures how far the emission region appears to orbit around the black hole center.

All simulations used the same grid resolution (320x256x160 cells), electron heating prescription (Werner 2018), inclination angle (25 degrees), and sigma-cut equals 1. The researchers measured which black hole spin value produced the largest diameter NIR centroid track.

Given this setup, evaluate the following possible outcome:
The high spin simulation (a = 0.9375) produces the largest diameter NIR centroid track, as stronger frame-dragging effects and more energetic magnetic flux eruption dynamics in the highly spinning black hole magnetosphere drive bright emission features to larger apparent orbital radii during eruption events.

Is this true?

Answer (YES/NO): YES